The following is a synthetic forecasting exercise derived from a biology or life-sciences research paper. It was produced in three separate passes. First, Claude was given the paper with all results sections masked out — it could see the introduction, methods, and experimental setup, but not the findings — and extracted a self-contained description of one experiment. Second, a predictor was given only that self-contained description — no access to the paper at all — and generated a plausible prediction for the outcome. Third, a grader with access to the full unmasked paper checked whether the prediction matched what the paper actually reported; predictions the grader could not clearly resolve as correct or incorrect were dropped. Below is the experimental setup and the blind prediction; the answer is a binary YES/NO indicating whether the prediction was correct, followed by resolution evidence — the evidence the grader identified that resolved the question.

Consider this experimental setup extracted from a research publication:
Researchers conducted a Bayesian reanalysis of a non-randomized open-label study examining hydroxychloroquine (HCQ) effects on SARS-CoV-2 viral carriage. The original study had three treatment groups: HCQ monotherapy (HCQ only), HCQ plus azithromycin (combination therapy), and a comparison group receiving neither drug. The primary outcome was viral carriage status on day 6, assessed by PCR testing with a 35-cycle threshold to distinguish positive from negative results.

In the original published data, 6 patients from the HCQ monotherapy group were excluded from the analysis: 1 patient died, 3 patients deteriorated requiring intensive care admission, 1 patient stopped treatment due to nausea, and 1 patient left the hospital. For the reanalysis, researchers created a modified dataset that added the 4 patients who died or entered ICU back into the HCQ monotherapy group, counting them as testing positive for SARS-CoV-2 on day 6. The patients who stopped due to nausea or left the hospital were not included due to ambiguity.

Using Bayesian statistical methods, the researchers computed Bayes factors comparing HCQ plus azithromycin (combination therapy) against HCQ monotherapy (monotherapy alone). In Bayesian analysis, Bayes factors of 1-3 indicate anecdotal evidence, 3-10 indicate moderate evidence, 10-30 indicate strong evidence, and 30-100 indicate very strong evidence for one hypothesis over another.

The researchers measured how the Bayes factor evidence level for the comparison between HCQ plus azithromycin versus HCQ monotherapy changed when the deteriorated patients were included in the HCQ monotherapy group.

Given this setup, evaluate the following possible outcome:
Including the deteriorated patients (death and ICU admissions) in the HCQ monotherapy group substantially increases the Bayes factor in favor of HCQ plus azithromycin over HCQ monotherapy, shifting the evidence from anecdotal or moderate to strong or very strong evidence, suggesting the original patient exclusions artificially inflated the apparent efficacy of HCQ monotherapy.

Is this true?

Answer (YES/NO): NO